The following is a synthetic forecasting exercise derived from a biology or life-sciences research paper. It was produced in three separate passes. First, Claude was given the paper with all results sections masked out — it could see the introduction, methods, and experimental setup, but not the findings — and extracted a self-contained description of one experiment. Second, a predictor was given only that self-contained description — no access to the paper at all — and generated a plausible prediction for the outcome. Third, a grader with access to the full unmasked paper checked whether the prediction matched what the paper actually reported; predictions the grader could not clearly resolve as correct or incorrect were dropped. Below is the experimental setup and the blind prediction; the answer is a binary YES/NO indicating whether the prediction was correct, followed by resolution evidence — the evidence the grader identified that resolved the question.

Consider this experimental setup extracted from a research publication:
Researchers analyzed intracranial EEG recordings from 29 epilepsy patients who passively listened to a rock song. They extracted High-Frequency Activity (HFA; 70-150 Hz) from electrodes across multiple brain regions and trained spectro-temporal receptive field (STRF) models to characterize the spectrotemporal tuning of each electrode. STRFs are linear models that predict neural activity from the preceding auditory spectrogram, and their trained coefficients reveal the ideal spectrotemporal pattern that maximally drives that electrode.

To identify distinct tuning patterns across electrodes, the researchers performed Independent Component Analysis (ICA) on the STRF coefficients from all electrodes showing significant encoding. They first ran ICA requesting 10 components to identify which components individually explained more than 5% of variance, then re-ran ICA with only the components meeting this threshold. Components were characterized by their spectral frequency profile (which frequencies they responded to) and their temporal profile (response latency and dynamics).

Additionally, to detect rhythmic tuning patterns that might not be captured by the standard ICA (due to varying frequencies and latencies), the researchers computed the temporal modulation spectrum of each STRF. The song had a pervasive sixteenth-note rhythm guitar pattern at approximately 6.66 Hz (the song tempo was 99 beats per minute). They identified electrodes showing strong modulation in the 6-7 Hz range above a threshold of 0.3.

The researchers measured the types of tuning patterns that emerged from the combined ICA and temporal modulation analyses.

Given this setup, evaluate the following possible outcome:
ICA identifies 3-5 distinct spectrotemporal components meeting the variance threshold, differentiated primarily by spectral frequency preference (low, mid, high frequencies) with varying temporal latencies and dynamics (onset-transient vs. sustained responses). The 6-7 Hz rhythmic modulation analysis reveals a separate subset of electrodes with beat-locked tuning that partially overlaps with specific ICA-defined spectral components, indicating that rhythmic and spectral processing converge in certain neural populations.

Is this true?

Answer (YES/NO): NO